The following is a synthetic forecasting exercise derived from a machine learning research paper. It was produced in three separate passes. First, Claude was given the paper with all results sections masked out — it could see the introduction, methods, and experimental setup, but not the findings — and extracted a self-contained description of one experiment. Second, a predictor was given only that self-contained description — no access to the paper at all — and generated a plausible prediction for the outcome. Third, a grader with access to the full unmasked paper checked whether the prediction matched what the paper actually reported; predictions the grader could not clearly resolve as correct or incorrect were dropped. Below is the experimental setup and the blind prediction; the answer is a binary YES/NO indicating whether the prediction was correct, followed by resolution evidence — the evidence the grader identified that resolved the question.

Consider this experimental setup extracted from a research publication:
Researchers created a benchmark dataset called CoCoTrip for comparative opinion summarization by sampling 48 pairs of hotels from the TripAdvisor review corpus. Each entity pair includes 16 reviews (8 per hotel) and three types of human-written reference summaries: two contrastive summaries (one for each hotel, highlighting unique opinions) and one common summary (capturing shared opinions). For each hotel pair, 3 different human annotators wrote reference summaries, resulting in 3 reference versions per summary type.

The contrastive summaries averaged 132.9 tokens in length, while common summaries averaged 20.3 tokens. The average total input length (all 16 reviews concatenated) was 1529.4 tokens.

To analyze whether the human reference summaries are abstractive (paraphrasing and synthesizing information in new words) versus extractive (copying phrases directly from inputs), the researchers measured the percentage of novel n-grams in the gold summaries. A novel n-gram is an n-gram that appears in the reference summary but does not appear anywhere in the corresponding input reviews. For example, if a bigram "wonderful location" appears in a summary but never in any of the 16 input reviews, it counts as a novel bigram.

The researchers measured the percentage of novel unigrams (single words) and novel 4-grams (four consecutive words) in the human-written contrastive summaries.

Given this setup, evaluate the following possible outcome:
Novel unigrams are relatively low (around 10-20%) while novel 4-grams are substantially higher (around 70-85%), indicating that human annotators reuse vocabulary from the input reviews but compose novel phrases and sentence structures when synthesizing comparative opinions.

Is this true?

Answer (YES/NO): NO